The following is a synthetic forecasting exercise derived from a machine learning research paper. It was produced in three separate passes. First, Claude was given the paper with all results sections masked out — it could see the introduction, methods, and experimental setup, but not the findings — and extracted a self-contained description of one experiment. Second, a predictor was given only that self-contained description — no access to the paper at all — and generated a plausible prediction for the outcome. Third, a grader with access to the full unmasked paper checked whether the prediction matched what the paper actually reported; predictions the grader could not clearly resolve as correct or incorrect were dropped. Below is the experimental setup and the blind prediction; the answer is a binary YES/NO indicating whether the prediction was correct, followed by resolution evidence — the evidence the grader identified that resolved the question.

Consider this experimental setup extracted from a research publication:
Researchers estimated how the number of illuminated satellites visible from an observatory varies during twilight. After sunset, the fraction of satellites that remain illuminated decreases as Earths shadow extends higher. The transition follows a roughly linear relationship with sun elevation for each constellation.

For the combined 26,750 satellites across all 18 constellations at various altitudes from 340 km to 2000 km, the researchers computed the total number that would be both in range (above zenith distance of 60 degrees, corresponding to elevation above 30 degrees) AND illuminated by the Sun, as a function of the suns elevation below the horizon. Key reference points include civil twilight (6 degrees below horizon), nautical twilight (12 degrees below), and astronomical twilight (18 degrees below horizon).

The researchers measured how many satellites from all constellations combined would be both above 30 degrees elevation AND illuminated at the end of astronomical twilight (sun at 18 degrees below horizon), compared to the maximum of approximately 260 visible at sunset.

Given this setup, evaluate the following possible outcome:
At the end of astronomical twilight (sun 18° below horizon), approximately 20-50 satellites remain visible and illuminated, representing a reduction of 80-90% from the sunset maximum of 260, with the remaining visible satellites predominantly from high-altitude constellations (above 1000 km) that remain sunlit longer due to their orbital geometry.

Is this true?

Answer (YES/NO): NO